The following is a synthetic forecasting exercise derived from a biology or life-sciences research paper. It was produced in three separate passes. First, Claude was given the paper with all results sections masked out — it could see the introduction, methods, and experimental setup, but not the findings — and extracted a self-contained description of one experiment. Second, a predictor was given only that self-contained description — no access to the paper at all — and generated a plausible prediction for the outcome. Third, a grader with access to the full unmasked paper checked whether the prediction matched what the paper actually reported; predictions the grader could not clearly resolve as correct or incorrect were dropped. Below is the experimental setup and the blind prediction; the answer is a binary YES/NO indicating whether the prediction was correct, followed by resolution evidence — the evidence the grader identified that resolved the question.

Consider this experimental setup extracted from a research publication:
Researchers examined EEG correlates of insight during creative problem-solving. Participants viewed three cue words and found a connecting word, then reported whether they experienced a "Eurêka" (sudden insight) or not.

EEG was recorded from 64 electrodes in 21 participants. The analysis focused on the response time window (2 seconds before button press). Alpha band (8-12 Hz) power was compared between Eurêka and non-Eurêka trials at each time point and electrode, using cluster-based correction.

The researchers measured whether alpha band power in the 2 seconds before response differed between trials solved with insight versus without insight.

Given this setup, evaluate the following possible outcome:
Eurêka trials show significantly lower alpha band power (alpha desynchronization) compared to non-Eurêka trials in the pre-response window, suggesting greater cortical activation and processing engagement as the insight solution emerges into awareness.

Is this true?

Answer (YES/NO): NO